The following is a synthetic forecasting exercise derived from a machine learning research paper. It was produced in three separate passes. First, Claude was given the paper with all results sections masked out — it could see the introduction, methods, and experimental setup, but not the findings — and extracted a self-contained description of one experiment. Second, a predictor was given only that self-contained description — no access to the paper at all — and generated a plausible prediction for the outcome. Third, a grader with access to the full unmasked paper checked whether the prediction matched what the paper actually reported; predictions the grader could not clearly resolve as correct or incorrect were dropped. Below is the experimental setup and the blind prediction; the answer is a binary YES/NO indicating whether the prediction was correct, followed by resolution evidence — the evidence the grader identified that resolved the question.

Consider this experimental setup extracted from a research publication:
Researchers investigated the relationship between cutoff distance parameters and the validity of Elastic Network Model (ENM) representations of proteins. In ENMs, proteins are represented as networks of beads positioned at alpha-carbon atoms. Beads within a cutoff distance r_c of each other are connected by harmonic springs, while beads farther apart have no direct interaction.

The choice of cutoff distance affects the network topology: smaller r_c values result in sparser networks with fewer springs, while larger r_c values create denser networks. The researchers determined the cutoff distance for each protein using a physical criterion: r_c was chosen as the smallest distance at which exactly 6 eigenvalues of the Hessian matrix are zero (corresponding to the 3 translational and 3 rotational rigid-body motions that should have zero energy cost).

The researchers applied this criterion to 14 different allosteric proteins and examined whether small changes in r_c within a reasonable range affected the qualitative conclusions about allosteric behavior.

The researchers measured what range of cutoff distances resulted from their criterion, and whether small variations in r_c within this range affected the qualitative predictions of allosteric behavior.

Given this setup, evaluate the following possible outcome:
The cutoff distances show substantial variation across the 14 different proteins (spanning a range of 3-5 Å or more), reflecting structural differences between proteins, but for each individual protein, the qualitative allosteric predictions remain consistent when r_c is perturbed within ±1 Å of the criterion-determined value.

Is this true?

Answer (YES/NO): NO